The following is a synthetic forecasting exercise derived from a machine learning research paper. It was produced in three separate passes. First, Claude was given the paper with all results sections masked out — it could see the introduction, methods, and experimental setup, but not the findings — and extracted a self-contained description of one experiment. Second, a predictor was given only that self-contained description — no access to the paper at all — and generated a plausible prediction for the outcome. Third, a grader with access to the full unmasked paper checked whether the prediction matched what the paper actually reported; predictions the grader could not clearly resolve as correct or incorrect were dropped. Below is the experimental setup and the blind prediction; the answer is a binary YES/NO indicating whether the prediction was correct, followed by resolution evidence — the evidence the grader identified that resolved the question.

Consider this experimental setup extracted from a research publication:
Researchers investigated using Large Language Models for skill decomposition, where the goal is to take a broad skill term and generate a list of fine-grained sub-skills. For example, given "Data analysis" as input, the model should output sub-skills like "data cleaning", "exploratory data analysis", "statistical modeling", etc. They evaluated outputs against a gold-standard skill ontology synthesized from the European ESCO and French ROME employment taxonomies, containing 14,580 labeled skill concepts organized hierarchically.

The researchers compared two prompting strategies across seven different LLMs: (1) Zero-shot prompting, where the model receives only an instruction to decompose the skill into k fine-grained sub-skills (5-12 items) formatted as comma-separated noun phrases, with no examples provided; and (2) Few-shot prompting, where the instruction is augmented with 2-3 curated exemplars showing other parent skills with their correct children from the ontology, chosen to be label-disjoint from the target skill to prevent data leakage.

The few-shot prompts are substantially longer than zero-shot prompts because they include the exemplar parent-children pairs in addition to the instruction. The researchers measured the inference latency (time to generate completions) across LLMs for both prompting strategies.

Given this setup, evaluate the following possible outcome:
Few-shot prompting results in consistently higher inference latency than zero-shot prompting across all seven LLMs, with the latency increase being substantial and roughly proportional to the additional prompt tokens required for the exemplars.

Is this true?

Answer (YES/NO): NO